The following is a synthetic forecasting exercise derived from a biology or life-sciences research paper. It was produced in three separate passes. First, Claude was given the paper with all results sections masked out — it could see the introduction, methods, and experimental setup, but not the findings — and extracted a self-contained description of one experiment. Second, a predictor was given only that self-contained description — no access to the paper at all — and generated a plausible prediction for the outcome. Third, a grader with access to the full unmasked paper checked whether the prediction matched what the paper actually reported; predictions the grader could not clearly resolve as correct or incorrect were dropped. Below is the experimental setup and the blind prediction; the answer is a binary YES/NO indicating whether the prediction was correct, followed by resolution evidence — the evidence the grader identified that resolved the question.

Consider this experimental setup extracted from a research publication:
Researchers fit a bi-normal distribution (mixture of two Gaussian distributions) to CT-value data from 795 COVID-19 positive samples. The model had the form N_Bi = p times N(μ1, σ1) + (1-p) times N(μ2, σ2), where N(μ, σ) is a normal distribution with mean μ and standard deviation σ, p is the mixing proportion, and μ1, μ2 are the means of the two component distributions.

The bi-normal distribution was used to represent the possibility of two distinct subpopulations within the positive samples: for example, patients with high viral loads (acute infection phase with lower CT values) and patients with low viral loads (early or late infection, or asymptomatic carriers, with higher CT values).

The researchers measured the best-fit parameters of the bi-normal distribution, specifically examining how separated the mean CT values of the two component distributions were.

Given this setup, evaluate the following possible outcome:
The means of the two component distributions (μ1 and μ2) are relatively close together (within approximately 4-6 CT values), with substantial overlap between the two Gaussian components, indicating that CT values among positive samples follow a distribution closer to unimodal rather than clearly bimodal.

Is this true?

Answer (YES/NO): NO